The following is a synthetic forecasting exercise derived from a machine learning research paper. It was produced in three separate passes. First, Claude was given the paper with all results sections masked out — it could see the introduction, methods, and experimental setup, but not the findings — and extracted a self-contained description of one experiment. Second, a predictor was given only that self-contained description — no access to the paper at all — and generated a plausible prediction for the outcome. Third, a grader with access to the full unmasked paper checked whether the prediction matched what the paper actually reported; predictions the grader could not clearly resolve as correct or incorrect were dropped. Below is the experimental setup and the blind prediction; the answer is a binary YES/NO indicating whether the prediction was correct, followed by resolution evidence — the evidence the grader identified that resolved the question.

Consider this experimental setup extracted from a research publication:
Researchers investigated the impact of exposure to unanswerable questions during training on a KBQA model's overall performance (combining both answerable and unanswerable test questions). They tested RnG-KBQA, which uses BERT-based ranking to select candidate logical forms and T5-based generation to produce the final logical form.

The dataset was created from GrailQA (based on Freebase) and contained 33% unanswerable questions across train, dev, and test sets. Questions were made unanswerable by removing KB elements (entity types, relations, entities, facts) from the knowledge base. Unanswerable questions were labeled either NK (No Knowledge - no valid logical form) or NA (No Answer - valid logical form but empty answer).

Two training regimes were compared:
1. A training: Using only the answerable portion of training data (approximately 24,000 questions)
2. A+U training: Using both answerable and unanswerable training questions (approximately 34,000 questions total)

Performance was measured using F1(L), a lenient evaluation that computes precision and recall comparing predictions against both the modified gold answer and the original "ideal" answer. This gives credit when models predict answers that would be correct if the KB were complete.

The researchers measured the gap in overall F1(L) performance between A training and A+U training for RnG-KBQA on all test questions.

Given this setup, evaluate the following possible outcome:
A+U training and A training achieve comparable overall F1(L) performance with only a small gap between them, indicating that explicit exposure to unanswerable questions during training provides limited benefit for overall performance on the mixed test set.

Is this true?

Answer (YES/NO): NO